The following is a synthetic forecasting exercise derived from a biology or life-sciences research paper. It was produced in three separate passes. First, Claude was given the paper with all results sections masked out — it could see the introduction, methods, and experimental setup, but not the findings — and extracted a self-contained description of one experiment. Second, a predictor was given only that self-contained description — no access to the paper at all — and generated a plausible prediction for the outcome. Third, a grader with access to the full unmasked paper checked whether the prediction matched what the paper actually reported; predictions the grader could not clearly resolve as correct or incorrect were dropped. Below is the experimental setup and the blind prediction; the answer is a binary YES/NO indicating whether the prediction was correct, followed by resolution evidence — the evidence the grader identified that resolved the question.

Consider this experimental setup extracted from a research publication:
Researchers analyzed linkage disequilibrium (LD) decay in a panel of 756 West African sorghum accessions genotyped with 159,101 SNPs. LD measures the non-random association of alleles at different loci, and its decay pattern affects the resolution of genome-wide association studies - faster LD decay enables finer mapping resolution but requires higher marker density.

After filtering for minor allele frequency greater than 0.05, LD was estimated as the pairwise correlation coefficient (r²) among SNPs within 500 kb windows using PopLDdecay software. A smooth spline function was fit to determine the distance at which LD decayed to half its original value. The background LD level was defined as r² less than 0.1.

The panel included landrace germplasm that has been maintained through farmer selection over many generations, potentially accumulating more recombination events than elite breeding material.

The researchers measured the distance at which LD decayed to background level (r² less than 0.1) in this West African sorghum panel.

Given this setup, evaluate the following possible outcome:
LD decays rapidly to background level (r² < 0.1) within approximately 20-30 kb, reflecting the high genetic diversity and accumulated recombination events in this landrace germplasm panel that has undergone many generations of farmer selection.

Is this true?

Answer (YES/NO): NO